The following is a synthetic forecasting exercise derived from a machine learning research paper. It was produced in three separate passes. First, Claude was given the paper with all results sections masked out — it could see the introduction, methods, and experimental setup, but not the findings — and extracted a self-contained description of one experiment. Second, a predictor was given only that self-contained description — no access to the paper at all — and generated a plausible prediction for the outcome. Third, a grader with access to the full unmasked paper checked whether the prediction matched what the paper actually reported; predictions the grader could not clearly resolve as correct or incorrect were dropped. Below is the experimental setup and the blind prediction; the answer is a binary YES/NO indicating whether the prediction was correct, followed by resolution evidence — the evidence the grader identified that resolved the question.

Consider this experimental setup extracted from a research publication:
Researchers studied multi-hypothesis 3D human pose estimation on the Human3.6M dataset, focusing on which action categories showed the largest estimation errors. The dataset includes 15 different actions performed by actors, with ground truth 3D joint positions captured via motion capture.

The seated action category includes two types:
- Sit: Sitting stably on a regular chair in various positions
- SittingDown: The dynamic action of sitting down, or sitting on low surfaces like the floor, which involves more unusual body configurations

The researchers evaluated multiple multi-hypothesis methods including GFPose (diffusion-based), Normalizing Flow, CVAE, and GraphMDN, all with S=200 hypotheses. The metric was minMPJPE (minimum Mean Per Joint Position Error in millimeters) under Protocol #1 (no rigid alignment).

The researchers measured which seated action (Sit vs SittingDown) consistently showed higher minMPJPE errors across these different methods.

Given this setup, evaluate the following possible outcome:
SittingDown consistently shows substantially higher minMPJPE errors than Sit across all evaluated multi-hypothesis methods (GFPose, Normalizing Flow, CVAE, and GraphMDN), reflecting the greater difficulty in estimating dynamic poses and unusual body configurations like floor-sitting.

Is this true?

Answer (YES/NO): YES